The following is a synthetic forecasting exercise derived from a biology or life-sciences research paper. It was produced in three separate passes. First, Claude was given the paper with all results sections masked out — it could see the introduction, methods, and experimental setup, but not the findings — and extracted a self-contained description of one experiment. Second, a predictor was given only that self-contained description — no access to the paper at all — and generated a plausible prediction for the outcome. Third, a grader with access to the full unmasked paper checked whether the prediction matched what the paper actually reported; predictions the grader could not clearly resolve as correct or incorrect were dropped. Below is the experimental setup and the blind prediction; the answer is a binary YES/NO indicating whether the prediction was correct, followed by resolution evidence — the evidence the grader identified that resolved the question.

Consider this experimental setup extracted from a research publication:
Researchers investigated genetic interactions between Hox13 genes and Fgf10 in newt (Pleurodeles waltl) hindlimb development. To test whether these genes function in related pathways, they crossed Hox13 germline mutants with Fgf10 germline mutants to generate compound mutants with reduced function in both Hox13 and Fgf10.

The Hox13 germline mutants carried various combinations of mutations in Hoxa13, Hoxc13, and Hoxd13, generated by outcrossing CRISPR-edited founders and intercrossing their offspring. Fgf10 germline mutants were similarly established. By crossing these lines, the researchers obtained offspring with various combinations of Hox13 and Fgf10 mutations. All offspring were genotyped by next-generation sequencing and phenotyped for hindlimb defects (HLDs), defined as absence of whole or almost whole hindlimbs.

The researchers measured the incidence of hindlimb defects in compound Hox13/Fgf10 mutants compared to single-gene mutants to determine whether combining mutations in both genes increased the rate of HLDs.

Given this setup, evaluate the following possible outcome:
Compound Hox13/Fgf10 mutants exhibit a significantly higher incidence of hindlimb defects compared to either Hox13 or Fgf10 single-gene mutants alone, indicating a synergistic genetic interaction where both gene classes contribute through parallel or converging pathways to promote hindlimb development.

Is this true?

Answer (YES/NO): YES